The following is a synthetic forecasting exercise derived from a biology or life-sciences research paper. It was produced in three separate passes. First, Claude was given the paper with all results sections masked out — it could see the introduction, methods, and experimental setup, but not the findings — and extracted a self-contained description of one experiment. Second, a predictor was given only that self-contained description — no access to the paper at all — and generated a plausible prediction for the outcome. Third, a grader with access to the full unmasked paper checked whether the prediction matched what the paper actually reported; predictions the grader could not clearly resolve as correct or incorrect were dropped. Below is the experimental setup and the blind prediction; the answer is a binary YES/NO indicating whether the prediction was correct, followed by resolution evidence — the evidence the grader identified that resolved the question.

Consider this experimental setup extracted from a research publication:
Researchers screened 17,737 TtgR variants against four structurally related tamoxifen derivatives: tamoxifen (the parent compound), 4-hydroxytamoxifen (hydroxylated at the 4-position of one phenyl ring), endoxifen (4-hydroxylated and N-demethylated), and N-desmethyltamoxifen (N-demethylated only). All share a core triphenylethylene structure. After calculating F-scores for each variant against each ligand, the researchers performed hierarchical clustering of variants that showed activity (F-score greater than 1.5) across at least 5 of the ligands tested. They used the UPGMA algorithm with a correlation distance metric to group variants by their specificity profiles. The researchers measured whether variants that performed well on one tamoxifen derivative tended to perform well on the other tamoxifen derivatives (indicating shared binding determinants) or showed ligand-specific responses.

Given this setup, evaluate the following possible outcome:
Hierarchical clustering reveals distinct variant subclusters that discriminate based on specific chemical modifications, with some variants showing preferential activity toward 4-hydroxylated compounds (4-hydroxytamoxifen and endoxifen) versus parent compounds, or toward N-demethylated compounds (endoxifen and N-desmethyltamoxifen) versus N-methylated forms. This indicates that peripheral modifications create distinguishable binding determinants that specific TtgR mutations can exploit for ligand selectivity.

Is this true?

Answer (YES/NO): YES